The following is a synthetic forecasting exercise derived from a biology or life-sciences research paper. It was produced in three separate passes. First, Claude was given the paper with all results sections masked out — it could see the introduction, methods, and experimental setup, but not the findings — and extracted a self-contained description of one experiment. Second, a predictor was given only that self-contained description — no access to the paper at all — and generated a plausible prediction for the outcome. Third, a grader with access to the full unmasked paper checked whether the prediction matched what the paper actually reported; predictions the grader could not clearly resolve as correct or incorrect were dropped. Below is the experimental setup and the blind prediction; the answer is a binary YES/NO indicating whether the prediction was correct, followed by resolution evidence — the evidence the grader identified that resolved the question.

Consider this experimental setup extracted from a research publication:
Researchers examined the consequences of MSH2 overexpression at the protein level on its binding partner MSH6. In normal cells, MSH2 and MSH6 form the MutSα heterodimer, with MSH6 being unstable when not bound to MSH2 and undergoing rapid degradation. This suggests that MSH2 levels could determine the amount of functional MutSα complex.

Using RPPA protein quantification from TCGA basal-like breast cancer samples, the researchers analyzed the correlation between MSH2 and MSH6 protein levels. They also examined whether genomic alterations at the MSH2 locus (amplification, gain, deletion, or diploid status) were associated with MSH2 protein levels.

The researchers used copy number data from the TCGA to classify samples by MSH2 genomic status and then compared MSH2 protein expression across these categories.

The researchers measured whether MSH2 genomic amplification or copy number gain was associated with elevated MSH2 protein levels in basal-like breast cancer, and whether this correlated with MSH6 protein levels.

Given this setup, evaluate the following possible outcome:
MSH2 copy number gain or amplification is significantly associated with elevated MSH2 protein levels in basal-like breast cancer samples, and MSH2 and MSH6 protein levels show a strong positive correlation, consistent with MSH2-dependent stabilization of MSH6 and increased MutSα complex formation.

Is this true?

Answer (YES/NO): YES